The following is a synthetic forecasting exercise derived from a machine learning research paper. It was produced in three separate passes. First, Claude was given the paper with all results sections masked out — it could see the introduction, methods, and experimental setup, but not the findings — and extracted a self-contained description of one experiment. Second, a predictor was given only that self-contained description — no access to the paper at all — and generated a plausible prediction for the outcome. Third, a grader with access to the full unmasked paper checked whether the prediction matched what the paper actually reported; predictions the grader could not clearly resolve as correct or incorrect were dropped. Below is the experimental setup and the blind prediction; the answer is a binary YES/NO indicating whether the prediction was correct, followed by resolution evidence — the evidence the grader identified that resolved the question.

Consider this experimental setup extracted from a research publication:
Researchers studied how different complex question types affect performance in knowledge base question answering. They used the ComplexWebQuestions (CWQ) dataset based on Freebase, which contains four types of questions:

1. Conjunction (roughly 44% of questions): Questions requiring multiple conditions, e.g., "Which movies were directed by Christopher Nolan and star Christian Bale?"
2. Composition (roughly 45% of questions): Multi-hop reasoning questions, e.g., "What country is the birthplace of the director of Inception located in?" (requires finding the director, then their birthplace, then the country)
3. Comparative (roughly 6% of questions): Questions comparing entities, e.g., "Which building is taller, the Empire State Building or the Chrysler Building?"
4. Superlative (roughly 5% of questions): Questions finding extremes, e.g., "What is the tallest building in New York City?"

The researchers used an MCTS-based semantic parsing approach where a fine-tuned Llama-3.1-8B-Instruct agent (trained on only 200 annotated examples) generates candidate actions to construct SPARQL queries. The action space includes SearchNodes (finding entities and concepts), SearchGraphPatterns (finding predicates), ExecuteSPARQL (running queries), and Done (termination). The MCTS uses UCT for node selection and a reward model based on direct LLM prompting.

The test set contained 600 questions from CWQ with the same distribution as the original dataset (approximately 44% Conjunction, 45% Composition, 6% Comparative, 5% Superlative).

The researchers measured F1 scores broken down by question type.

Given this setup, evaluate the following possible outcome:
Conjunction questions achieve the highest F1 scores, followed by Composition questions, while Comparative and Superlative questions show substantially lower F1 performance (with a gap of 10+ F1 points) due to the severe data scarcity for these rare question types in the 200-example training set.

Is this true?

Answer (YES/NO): NO